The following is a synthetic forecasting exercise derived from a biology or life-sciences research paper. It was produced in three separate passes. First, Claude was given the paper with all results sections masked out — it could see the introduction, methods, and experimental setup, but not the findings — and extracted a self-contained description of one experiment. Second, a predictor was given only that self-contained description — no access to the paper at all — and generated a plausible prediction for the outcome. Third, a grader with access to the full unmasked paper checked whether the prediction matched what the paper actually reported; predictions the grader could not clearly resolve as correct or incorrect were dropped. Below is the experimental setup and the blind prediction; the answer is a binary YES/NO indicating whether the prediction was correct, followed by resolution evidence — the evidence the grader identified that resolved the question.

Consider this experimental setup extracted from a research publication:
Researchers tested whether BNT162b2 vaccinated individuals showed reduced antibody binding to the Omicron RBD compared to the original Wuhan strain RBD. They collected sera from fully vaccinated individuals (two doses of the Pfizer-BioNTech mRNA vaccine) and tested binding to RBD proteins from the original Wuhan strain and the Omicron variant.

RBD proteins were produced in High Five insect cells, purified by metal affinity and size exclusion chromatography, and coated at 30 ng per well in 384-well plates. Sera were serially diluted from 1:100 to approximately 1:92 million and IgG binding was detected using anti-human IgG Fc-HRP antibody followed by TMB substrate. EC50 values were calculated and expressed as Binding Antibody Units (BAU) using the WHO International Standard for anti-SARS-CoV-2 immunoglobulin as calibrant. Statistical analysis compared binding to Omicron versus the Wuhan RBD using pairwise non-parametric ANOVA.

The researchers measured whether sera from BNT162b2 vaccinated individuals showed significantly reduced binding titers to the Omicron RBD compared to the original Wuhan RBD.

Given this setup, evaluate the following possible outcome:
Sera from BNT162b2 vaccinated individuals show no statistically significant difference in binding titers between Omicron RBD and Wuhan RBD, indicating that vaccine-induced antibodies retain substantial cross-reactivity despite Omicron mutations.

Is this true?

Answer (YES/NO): NO